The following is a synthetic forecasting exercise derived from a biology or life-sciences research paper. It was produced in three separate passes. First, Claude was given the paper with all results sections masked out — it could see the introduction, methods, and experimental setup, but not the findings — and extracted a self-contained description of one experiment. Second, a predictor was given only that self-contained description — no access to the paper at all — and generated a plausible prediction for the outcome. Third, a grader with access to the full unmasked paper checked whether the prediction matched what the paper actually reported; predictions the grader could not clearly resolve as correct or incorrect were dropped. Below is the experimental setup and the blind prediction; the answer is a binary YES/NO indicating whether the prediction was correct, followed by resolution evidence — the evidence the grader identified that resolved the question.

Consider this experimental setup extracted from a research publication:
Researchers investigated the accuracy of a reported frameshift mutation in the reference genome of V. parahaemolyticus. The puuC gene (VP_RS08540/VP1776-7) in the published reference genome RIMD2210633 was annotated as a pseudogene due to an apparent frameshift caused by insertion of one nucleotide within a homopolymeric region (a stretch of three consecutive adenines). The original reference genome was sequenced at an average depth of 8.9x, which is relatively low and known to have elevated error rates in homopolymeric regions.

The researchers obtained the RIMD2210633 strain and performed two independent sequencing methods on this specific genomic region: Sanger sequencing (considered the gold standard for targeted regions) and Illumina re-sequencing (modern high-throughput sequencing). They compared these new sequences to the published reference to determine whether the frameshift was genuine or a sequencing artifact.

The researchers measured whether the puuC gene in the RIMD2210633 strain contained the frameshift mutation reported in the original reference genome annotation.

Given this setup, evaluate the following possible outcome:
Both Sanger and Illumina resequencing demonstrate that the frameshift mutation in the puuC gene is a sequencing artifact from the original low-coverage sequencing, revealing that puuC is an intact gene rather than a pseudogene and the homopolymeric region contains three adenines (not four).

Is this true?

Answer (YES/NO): YES